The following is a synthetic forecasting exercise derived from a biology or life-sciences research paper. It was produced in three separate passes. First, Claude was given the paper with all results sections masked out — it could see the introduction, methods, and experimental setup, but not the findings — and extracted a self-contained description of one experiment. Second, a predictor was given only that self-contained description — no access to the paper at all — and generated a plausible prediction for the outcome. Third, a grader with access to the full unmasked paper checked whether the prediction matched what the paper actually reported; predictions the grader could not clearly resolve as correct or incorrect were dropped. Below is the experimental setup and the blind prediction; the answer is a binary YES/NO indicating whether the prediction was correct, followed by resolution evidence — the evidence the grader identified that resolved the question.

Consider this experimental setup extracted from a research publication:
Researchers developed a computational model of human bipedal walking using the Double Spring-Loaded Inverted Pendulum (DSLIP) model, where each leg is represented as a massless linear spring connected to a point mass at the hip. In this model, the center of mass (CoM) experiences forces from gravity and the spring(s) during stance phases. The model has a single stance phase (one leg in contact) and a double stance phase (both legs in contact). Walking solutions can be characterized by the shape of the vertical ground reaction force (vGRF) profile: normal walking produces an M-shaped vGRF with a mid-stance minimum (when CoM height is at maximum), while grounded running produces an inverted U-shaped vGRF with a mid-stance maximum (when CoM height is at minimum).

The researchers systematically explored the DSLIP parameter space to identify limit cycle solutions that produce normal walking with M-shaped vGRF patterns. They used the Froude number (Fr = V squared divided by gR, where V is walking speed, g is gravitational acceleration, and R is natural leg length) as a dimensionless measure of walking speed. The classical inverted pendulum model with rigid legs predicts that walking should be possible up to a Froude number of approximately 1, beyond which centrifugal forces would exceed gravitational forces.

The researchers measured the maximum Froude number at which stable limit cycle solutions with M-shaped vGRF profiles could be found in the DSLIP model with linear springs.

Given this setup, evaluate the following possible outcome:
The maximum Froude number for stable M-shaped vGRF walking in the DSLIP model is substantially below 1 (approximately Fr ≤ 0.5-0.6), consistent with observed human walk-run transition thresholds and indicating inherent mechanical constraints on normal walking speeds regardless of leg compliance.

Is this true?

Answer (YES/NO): NO